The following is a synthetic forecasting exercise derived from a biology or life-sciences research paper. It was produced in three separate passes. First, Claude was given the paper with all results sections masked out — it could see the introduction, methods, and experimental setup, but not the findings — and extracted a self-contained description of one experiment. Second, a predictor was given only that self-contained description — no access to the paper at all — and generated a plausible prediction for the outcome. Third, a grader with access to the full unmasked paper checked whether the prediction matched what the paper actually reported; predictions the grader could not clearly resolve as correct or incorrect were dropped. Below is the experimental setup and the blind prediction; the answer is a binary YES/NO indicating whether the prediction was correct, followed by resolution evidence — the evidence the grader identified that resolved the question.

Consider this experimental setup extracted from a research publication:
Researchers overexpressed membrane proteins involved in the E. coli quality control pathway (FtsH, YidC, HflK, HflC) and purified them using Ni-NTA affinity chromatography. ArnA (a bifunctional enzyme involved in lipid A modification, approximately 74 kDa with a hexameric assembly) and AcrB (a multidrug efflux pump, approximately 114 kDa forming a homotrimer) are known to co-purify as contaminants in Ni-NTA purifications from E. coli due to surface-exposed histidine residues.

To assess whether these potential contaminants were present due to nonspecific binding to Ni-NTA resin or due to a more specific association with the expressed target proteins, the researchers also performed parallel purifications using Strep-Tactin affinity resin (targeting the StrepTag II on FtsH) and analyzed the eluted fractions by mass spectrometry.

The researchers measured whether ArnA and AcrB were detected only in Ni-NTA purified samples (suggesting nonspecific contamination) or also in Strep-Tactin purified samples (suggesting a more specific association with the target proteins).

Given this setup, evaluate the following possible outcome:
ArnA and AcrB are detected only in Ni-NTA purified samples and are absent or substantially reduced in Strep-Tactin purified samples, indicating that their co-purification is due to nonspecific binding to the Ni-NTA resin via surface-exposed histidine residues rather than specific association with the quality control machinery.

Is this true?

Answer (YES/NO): NO